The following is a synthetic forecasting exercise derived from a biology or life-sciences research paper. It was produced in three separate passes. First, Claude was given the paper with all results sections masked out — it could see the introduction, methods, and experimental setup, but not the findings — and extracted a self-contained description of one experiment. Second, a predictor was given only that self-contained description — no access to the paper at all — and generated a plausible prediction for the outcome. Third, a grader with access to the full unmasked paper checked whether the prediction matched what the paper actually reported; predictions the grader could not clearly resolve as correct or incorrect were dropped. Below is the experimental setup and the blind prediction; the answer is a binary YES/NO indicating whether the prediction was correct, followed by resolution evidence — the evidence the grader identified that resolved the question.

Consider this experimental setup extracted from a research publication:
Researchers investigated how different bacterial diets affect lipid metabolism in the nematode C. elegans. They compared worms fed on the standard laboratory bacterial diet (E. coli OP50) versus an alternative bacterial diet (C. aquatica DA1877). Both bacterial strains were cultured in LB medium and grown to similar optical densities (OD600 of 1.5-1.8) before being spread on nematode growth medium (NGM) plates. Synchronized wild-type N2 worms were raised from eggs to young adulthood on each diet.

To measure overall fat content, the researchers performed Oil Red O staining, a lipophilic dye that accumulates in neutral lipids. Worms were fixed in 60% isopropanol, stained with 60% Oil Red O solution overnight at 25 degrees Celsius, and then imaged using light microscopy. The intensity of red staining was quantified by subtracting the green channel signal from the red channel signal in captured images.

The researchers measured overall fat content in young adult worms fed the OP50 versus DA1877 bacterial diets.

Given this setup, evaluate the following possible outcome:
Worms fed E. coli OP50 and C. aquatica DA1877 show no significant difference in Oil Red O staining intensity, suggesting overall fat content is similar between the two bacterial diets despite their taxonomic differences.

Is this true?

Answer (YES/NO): NO